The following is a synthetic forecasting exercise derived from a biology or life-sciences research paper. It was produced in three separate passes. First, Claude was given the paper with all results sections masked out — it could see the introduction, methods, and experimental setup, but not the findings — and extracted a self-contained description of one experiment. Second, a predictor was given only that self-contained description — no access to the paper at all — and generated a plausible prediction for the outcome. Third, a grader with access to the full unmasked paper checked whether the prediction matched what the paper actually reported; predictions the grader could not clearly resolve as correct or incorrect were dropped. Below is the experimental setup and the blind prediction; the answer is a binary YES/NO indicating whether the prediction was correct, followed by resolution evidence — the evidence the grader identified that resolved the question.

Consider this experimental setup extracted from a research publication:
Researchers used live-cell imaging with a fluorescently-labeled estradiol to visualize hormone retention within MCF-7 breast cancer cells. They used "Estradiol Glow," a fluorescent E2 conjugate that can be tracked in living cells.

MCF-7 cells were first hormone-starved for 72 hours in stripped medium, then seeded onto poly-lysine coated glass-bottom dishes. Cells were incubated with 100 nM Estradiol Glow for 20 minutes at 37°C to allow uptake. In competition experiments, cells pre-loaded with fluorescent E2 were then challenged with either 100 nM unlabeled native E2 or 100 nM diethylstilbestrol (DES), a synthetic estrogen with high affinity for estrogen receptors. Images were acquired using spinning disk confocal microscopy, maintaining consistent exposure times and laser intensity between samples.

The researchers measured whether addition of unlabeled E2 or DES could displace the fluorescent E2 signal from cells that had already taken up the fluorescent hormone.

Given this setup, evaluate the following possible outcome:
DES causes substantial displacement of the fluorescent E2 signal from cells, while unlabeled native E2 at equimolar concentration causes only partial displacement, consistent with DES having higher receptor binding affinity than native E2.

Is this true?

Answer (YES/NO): NO